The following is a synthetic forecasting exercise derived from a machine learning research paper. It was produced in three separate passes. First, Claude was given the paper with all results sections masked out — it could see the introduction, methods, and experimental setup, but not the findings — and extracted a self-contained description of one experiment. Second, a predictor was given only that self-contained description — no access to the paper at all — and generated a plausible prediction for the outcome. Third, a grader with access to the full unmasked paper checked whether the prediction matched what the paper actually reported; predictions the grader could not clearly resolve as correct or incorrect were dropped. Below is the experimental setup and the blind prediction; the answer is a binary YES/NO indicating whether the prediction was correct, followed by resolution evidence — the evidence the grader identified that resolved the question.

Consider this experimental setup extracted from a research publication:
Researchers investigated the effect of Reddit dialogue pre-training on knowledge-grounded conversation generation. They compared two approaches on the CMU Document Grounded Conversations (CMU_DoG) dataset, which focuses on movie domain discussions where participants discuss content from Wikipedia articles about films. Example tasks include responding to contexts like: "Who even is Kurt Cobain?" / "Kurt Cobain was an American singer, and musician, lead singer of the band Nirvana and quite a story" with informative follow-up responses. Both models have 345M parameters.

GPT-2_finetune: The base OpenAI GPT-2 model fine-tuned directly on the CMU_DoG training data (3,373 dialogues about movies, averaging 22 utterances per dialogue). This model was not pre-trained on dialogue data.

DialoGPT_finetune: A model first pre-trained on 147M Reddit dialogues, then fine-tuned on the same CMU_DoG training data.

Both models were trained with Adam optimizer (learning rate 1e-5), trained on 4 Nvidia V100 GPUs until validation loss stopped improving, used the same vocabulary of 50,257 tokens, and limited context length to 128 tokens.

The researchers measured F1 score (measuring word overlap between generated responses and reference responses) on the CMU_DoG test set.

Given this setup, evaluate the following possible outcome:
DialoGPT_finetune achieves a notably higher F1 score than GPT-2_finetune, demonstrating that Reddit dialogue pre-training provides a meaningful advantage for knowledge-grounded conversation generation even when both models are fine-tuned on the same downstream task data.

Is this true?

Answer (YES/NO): YES